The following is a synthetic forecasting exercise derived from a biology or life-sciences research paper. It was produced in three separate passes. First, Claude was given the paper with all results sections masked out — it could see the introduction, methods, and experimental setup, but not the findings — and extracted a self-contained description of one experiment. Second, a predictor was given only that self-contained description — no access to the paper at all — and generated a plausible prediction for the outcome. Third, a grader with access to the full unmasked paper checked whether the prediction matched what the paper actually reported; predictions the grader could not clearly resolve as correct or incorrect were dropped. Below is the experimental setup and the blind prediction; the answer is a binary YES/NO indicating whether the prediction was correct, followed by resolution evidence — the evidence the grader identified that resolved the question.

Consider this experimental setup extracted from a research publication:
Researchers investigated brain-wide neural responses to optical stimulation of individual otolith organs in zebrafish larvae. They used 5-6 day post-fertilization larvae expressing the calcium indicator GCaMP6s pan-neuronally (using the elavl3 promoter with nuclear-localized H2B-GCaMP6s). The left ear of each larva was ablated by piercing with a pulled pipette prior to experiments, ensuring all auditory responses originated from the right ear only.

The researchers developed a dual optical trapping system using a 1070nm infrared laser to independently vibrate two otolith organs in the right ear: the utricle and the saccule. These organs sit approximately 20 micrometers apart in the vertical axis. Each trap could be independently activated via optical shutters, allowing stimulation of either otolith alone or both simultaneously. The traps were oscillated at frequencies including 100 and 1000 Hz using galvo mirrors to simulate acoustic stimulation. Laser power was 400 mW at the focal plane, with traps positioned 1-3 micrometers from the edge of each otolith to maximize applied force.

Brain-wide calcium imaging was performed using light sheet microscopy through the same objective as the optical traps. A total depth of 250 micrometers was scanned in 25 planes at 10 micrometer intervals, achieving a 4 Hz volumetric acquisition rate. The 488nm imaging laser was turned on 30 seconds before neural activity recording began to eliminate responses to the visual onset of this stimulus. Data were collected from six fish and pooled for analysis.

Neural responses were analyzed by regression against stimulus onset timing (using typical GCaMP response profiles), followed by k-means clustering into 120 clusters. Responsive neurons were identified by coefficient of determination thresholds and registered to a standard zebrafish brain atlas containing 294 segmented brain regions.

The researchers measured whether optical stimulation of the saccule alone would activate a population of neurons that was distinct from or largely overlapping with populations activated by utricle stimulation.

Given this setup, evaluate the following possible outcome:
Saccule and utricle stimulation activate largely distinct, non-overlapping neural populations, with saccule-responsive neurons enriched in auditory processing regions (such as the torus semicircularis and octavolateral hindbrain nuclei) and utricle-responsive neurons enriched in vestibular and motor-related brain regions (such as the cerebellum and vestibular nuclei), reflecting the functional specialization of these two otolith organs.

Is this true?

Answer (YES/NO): NO